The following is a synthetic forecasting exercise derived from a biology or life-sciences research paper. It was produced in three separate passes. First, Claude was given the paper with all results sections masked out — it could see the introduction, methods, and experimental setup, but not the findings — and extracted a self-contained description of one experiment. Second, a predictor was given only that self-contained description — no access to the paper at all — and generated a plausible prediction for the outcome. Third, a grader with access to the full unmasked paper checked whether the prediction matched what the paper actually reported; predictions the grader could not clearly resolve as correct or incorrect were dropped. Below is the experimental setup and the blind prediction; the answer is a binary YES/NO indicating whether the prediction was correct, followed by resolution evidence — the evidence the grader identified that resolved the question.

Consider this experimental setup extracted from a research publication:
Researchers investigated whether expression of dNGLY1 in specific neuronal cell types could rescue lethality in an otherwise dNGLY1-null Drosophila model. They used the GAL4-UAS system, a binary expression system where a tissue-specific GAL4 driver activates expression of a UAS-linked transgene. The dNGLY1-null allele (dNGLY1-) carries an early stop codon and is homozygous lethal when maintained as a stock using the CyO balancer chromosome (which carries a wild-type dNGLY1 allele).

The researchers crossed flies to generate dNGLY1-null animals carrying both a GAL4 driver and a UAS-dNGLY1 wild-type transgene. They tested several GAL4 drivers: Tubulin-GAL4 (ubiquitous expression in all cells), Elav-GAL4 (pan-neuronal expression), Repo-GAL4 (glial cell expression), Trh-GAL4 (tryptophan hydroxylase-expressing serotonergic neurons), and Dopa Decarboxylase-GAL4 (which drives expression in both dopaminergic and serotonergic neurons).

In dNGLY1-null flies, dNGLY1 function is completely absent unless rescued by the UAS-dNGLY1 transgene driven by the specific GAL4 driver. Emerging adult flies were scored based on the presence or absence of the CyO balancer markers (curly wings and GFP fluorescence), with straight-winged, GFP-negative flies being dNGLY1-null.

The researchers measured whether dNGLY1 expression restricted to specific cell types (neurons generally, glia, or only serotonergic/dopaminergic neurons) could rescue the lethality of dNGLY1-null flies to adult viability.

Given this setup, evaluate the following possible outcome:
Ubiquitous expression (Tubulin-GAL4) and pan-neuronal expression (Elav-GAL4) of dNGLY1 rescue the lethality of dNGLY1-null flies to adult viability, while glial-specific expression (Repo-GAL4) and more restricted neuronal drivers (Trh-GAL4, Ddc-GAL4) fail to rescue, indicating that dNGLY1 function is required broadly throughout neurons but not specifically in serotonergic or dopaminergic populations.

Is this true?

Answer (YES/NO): NO